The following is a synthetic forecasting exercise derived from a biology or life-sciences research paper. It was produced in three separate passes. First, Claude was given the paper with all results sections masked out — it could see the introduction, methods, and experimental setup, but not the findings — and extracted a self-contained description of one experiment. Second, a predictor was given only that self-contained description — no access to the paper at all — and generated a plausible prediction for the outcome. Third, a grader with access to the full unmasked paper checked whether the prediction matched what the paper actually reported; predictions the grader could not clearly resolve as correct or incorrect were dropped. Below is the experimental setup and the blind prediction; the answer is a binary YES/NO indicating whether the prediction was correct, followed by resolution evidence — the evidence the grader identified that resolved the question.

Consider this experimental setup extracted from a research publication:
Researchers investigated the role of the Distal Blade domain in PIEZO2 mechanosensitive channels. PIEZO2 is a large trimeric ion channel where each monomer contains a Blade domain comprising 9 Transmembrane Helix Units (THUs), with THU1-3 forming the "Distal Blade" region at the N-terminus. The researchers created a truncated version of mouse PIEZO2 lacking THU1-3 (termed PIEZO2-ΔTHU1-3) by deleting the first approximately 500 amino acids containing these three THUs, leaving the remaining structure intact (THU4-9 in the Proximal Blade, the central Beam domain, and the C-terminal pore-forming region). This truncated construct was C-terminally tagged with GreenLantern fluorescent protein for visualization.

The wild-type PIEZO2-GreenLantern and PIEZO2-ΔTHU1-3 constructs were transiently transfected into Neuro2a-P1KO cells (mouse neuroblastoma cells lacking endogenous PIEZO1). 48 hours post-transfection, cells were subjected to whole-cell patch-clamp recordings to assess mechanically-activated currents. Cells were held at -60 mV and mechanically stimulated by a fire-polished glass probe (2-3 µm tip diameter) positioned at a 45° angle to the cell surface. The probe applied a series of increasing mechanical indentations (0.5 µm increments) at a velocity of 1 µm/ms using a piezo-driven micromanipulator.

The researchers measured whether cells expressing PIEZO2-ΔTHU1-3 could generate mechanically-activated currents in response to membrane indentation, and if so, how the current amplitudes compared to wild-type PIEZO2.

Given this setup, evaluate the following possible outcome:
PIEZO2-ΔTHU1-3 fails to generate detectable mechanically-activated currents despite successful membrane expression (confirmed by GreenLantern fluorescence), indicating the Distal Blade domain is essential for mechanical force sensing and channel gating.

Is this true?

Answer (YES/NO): NO